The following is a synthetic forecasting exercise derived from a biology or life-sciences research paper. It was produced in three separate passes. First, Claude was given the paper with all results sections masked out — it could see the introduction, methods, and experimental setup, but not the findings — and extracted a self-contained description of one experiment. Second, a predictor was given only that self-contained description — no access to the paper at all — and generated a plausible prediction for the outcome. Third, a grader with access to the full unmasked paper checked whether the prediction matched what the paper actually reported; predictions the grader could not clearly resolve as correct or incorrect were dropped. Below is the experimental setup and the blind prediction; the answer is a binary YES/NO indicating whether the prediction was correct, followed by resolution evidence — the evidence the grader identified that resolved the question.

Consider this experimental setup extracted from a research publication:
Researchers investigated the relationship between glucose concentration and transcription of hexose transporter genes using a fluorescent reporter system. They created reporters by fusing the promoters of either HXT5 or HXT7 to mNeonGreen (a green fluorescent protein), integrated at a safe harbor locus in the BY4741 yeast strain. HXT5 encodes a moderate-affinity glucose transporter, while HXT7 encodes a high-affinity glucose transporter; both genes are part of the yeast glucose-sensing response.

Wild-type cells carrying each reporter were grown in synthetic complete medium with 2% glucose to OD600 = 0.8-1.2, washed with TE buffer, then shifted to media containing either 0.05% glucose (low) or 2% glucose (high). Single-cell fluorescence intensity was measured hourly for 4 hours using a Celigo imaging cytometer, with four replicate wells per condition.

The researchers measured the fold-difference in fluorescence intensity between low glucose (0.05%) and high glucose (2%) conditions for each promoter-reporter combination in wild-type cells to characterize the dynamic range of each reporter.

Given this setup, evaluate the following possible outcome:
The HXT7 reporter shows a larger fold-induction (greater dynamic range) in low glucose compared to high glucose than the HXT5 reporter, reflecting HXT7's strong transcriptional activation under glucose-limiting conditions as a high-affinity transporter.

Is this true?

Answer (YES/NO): YES